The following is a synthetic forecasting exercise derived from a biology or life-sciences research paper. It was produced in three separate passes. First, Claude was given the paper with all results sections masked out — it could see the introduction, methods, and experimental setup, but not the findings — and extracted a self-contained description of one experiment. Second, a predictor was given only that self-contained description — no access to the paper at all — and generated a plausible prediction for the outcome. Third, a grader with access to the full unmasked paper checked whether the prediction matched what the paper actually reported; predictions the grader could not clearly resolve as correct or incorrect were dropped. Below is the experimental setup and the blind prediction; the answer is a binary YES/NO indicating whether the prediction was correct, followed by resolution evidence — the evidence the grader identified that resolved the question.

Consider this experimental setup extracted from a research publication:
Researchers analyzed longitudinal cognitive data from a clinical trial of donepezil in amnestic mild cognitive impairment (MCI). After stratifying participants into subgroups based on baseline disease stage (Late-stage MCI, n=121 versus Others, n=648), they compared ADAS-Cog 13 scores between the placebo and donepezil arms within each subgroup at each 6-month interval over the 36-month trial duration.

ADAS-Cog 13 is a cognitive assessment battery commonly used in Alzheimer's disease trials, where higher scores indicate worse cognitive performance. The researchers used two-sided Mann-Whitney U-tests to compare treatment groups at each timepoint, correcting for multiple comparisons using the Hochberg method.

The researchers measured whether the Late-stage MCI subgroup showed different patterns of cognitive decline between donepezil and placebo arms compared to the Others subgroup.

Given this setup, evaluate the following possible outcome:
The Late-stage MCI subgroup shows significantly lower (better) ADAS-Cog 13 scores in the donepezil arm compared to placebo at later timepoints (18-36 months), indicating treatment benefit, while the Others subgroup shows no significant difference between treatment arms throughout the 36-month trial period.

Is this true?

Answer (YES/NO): NO